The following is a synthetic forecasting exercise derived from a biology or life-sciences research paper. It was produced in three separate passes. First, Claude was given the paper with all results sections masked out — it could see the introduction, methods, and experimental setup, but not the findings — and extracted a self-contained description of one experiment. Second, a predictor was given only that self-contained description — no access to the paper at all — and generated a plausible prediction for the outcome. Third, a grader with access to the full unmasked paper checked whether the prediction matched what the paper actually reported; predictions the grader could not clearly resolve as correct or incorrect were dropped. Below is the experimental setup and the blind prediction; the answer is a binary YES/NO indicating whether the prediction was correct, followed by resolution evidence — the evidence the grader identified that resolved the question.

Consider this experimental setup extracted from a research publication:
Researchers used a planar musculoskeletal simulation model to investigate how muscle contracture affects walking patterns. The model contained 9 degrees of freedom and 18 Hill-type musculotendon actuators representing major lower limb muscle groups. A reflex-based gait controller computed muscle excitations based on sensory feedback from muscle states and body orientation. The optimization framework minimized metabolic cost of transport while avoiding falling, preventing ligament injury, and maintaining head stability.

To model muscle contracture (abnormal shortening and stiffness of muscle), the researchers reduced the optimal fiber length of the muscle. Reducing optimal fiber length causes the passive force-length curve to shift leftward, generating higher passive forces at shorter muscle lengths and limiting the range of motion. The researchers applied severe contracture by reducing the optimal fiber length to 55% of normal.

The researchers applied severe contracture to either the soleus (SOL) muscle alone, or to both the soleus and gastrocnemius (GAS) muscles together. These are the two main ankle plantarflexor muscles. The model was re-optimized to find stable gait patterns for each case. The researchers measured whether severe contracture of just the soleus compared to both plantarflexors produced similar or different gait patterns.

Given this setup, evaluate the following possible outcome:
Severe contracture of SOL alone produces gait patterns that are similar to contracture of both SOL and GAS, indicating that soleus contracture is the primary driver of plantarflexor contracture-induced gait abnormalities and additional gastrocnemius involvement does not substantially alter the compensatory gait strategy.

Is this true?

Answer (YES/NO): YES